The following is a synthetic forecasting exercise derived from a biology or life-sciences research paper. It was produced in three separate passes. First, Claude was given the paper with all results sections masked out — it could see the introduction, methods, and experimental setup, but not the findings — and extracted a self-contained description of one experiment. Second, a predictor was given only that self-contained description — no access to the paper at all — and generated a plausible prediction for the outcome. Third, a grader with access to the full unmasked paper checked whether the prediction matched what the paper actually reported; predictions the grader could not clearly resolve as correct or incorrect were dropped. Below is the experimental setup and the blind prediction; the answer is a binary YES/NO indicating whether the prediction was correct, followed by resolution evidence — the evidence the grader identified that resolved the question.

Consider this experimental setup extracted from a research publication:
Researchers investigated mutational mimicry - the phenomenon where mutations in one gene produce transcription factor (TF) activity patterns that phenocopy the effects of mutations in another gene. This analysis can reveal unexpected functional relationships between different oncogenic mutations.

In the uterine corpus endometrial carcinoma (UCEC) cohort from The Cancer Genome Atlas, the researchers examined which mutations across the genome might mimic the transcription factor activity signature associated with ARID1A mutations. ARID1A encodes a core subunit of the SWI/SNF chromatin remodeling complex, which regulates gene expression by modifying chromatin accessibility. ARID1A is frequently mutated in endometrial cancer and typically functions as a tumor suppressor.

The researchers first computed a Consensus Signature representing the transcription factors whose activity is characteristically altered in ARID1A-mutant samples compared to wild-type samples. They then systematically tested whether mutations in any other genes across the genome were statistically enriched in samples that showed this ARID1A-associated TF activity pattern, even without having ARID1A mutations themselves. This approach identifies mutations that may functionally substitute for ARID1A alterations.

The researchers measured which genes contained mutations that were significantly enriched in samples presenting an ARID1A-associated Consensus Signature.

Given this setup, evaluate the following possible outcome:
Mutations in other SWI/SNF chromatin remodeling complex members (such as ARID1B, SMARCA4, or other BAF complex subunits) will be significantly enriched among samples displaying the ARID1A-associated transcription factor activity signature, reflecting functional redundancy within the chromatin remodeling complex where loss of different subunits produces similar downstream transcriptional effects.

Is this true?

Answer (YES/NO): NO